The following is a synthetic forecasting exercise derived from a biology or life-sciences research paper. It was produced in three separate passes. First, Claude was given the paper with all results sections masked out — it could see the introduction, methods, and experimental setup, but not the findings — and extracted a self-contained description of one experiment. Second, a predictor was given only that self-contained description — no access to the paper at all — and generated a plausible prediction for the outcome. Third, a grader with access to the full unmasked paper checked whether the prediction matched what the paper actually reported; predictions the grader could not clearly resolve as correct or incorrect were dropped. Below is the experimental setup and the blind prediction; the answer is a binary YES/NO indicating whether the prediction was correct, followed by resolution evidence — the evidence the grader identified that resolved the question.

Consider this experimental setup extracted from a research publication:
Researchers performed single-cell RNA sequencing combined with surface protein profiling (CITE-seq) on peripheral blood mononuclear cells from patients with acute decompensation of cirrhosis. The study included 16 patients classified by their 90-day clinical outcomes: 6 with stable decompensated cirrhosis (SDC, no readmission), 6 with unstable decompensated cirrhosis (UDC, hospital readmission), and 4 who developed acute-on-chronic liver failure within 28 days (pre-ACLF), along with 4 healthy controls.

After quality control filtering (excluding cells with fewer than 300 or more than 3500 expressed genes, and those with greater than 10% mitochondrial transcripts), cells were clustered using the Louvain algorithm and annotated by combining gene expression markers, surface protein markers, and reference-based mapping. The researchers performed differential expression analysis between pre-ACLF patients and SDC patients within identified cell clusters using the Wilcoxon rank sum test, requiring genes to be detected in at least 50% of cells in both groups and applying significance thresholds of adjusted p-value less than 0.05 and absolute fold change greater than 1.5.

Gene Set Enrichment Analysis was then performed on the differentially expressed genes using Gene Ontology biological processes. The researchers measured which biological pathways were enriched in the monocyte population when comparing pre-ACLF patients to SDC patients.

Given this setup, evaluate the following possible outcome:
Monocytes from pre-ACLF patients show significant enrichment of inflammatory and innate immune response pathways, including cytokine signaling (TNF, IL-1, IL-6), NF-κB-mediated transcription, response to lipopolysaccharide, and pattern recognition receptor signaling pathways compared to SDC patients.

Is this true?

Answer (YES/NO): NO